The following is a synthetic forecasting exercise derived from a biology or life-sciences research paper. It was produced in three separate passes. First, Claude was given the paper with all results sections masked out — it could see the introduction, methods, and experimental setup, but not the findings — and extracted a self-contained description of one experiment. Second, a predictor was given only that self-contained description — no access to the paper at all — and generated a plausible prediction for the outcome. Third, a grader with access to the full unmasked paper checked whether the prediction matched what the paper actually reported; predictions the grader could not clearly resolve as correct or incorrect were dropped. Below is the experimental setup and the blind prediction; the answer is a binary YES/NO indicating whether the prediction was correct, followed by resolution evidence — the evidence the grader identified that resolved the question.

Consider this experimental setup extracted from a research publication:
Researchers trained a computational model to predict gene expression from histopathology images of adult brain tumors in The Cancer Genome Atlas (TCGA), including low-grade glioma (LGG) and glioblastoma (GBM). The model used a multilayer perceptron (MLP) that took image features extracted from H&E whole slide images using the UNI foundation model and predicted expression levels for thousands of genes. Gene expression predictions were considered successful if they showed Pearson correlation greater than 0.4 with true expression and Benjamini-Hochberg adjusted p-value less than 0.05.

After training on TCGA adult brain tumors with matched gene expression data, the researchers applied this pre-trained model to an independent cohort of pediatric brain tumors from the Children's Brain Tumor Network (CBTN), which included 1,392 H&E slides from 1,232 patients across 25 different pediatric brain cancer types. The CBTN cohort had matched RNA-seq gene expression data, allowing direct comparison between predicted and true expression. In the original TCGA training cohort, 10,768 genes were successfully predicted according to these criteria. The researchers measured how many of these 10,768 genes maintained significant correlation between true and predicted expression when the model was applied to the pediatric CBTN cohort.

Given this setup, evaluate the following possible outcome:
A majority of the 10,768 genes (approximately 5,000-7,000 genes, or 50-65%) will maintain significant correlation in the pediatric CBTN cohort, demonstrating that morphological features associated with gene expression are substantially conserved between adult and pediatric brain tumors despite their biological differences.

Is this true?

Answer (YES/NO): NO